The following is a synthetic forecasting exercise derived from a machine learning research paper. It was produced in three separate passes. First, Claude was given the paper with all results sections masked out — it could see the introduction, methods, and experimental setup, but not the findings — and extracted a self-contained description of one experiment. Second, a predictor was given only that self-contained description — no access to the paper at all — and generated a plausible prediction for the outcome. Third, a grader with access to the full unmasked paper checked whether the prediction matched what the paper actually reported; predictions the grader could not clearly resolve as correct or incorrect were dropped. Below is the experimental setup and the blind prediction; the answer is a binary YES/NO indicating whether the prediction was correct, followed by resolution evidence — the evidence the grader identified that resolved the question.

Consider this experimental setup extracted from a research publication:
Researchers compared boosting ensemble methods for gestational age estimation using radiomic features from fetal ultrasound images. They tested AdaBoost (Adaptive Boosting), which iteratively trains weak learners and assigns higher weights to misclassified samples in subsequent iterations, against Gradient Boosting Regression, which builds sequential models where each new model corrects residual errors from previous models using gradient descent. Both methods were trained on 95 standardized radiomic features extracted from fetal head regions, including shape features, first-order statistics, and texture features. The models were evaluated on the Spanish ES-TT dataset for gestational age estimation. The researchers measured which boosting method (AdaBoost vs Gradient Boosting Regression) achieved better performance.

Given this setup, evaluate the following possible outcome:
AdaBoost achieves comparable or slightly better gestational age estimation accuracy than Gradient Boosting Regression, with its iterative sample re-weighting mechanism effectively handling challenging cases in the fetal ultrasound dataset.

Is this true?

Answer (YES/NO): NO